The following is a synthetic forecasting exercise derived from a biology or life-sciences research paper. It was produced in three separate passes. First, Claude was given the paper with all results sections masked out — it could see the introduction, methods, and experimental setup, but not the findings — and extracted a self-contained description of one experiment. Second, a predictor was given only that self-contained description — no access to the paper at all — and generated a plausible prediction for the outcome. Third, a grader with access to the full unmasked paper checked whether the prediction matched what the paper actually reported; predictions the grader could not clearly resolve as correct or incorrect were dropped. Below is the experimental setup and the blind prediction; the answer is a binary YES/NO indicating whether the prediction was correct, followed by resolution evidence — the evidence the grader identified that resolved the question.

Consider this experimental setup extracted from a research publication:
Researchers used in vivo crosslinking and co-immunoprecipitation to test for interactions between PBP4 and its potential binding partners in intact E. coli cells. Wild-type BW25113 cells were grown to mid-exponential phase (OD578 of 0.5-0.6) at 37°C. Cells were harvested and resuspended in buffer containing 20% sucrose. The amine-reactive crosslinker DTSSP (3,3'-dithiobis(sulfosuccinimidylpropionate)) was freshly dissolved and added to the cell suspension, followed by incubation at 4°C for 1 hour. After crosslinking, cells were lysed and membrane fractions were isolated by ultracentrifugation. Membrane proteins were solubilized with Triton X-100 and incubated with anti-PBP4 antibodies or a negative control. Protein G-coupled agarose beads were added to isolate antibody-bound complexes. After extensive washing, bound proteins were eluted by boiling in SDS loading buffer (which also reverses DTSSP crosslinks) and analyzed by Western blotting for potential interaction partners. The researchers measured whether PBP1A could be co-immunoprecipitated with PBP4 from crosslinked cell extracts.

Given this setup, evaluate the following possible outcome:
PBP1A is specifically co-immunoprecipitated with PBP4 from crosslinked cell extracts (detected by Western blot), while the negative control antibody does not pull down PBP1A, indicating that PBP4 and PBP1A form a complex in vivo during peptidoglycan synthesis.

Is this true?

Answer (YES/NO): YES